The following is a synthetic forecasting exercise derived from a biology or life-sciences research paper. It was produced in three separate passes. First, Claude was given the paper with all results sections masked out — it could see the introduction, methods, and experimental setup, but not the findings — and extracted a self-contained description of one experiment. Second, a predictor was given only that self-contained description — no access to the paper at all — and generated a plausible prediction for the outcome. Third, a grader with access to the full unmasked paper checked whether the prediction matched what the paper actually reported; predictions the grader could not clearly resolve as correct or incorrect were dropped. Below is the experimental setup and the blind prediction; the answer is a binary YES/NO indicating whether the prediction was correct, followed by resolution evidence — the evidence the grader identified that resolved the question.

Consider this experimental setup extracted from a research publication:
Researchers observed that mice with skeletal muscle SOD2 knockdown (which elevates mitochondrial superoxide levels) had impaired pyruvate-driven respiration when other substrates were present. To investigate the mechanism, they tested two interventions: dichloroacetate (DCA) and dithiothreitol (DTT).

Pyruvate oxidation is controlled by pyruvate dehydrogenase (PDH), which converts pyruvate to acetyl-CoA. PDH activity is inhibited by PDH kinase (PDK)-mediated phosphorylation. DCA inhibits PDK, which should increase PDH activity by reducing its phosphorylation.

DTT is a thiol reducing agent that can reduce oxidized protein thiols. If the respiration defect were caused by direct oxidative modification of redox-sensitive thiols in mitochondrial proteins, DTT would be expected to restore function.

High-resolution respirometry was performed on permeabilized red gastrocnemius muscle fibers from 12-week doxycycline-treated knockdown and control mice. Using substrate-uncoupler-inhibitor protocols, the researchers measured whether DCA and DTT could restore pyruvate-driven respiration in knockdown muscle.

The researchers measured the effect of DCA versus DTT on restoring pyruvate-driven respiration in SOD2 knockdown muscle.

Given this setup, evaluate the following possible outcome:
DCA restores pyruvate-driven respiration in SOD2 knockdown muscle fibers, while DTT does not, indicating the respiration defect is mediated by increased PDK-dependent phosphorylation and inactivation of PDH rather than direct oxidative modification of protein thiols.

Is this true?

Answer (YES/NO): NO